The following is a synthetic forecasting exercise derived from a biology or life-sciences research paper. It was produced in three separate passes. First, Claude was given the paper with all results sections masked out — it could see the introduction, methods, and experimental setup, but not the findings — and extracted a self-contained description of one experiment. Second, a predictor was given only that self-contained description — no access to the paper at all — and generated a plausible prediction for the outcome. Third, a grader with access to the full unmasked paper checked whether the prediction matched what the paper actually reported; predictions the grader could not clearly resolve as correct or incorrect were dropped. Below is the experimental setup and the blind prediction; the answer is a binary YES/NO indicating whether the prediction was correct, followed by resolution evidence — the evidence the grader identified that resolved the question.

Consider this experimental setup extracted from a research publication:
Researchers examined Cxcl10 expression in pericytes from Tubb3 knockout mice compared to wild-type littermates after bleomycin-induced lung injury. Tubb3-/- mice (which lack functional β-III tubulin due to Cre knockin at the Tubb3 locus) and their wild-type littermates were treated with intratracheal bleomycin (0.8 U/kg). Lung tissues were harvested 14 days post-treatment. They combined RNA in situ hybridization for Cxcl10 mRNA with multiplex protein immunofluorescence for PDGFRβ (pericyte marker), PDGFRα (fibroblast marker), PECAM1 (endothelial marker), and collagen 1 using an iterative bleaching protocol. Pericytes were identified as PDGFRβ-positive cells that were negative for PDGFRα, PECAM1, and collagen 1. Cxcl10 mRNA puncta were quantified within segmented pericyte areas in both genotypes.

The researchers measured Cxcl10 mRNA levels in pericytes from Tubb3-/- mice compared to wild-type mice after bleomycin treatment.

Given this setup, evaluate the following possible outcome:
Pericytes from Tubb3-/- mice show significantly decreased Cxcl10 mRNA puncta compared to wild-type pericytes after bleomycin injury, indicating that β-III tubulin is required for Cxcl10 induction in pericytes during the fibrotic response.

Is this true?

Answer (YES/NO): YES